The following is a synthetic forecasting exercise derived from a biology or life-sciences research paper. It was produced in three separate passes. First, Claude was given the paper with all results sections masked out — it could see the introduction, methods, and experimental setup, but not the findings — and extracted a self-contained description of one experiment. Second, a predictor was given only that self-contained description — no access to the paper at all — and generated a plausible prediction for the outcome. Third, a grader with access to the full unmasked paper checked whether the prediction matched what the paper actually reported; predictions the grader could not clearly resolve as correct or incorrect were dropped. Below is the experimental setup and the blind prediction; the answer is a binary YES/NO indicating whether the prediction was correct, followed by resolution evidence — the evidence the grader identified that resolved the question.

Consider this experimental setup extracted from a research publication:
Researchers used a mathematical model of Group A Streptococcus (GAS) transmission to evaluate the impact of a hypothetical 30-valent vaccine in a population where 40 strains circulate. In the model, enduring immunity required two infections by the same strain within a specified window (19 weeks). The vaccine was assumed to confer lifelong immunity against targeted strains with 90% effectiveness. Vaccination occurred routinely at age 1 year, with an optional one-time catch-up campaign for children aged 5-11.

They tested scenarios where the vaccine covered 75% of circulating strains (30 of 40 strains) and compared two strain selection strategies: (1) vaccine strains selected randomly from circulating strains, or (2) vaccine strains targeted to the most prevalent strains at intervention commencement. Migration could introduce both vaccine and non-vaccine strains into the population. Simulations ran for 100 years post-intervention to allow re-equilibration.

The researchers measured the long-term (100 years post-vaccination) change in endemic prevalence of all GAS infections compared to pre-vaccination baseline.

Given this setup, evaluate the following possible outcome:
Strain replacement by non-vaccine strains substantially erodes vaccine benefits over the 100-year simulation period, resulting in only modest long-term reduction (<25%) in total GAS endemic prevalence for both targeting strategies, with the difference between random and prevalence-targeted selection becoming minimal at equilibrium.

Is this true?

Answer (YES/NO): NO